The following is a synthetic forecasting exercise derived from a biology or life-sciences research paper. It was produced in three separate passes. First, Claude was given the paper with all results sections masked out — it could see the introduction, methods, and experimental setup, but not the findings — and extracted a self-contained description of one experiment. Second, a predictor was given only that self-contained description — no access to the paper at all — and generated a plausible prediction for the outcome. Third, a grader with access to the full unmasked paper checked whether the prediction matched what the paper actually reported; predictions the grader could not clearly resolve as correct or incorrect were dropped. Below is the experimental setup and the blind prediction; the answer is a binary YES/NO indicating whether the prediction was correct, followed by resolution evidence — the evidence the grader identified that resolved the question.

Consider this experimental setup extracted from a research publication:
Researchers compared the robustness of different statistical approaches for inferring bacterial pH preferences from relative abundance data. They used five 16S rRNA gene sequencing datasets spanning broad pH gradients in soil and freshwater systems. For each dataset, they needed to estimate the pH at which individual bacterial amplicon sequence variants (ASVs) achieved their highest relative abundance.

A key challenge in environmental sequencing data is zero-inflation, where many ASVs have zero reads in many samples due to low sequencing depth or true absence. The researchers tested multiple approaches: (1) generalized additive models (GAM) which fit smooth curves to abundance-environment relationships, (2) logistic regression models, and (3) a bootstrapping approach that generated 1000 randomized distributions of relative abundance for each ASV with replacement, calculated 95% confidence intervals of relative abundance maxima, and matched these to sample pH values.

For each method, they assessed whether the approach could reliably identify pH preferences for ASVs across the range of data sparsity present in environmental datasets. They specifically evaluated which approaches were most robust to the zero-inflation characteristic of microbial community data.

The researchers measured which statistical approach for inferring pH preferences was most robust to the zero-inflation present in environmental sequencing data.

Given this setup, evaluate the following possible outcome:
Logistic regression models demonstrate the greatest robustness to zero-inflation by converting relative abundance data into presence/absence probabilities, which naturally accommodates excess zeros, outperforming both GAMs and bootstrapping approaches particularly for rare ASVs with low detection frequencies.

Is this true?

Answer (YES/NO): NO